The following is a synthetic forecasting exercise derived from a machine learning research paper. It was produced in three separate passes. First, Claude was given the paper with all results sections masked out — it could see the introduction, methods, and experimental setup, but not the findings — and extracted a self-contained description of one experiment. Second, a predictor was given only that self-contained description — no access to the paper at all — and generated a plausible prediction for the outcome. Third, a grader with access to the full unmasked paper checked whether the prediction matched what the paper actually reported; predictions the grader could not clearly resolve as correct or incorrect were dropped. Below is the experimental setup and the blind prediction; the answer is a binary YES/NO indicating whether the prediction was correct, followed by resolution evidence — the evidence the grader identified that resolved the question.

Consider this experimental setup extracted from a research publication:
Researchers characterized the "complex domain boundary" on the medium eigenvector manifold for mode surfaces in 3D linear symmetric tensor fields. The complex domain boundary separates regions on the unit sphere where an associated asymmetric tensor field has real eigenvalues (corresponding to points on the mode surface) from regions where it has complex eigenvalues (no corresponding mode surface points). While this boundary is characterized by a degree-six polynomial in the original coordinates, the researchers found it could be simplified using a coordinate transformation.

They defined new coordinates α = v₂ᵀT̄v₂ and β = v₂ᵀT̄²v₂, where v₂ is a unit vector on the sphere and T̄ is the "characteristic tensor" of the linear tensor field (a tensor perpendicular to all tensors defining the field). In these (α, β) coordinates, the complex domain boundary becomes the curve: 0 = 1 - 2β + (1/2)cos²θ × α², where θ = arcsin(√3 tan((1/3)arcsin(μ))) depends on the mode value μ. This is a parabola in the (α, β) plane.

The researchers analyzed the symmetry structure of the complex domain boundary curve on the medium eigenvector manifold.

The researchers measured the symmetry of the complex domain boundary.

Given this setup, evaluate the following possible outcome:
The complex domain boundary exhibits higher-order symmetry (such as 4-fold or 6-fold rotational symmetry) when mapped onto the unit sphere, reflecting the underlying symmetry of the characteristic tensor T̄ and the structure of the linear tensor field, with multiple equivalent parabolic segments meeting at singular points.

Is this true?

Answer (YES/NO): YES